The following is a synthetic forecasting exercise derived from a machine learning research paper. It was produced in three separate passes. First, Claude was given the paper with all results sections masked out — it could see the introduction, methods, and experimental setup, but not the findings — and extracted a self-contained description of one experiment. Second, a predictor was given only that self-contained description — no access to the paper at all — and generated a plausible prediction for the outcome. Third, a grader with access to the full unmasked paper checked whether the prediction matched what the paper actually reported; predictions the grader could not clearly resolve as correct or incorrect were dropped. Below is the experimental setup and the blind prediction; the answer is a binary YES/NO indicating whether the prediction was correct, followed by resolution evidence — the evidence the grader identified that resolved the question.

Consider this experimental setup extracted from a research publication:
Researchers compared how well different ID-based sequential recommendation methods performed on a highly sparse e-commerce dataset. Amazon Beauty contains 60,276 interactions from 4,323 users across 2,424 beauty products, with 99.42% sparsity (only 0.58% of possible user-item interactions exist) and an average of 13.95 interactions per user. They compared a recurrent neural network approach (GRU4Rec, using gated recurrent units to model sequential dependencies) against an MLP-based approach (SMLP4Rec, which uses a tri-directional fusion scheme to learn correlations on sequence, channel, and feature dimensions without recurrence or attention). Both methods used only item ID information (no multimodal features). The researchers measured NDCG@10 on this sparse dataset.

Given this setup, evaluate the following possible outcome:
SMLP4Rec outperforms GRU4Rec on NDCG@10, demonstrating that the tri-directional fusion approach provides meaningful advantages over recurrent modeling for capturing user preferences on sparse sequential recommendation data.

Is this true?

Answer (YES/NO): YES